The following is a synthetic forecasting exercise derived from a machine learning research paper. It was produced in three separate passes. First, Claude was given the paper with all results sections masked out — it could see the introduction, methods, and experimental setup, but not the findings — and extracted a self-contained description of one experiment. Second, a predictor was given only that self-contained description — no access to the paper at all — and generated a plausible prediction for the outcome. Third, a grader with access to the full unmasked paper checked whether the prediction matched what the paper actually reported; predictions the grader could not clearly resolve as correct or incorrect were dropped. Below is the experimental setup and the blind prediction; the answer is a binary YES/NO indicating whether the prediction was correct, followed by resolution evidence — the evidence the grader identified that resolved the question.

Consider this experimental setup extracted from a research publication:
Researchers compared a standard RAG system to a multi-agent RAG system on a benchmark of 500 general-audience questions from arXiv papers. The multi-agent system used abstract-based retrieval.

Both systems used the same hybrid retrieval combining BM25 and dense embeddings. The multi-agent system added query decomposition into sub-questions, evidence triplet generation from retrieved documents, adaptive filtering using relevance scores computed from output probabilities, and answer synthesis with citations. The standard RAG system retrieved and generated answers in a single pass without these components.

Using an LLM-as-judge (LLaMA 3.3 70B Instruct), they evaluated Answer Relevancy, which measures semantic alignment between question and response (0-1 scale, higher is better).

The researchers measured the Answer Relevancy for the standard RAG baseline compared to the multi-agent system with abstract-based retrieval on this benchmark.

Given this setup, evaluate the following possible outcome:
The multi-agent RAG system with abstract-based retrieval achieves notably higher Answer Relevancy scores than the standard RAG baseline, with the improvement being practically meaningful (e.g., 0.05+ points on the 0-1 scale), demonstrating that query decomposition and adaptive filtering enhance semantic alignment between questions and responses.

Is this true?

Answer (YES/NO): NO